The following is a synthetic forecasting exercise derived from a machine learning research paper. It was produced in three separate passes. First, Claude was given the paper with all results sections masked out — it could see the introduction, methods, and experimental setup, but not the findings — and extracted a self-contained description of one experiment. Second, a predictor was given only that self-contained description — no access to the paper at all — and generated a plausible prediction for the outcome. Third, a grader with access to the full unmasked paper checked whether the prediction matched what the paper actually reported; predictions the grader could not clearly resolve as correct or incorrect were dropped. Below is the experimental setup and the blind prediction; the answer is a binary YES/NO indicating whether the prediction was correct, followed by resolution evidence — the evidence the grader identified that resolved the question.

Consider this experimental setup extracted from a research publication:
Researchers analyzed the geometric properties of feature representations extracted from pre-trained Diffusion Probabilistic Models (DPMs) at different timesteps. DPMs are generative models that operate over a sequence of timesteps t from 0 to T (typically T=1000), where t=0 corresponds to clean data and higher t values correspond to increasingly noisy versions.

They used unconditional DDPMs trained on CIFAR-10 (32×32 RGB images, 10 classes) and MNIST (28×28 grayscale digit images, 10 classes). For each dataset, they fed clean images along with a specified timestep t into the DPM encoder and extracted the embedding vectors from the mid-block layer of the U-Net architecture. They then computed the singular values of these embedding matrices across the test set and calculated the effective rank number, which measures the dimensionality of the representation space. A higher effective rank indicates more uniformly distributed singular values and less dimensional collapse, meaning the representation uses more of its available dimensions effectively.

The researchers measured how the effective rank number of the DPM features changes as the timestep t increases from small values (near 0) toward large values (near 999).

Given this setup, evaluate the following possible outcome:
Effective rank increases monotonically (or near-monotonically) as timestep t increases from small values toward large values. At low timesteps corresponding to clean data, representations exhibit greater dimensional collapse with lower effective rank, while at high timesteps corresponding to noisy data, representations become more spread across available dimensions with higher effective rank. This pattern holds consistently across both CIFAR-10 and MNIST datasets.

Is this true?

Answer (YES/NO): NO